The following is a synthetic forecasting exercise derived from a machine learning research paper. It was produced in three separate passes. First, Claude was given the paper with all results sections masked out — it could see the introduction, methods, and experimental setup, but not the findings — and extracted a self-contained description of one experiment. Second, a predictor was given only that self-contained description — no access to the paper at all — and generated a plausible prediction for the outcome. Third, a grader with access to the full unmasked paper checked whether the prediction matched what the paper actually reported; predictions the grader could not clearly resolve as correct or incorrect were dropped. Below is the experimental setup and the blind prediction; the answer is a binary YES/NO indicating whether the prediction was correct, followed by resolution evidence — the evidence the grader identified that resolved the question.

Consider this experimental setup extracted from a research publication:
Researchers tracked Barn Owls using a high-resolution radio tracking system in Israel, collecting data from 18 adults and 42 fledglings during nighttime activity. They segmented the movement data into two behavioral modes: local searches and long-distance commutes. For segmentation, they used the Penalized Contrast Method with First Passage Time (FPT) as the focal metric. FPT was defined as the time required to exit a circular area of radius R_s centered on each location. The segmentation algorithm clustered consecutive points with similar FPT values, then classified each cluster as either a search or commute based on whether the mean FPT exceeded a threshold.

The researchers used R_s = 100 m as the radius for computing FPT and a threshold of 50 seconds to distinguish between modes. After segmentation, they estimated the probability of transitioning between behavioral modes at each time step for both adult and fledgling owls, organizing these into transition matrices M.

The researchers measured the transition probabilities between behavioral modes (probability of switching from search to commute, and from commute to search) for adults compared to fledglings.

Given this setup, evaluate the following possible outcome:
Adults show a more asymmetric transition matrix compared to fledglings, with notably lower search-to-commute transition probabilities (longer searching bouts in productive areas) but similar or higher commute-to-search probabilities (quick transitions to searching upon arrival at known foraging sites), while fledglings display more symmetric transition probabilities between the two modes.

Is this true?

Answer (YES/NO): NO